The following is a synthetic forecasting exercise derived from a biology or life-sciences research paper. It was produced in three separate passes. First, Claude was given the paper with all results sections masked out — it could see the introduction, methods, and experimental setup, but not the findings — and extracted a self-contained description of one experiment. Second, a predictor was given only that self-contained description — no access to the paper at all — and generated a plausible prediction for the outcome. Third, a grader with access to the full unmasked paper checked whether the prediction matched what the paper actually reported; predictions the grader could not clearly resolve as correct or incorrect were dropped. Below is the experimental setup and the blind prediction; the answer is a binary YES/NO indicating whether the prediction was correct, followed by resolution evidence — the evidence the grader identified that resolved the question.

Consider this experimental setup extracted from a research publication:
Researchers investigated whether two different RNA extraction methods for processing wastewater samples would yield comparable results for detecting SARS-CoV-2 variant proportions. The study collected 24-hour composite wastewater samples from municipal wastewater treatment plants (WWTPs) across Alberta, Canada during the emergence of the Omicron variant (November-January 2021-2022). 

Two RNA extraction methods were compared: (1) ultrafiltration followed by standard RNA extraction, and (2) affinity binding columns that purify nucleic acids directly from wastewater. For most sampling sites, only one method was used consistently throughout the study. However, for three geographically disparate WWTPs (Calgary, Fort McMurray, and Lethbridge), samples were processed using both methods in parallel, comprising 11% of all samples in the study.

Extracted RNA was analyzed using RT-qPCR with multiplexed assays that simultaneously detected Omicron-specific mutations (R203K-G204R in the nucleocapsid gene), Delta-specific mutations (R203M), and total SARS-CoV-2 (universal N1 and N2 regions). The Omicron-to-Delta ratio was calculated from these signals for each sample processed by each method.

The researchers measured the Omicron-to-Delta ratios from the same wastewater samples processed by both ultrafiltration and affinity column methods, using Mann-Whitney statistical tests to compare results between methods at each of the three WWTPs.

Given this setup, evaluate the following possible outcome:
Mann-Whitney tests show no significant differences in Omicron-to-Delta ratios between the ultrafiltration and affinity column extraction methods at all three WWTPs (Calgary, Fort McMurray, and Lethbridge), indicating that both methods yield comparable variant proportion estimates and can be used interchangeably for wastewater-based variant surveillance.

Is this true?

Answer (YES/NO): YES